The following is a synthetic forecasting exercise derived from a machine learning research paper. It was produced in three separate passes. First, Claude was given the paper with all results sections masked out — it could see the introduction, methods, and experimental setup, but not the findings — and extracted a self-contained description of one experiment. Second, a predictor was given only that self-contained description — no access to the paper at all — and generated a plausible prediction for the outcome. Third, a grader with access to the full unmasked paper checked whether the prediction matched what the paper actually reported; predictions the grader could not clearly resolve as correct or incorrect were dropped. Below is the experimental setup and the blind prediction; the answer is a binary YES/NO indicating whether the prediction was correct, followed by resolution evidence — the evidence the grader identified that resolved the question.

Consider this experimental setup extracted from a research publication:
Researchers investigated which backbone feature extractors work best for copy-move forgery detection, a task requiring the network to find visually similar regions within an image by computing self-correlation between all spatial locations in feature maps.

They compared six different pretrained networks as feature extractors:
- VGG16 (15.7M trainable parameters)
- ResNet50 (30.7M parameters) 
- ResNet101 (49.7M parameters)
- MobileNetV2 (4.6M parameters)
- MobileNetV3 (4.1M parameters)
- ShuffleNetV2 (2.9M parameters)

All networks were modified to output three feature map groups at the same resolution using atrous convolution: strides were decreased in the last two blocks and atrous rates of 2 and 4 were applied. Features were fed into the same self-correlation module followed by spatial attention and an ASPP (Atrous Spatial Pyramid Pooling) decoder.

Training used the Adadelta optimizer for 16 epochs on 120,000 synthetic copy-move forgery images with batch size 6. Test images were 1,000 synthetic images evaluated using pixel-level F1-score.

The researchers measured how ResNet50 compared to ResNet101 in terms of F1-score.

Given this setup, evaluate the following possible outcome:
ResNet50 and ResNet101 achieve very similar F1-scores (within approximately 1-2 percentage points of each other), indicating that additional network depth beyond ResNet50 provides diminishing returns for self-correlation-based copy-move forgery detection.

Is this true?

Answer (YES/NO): NO